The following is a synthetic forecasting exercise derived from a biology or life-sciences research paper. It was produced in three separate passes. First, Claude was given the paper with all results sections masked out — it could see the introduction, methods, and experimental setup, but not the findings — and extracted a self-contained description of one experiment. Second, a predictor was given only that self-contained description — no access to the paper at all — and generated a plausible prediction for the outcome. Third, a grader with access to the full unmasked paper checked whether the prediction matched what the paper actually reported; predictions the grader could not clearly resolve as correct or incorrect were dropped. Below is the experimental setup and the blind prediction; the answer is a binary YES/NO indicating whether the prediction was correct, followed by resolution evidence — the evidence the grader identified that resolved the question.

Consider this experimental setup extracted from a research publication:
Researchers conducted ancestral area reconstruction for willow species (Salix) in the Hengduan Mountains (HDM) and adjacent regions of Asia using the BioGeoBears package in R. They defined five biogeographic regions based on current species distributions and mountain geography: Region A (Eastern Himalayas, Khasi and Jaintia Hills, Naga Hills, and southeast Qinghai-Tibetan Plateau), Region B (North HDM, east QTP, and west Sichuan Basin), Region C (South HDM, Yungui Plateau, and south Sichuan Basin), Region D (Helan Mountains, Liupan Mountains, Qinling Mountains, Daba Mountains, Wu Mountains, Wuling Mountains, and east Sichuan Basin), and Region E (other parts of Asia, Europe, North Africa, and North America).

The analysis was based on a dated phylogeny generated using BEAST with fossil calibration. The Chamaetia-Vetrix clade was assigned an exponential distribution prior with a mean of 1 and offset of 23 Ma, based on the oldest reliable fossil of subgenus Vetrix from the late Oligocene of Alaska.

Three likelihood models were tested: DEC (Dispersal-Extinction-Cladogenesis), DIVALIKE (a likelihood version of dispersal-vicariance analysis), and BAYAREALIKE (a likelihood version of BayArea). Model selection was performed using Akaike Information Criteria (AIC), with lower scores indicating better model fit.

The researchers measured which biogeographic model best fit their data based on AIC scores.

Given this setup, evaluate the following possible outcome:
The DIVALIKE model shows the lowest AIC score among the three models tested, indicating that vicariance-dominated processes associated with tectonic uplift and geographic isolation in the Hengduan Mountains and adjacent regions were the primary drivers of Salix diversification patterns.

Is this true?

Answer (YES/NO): NO